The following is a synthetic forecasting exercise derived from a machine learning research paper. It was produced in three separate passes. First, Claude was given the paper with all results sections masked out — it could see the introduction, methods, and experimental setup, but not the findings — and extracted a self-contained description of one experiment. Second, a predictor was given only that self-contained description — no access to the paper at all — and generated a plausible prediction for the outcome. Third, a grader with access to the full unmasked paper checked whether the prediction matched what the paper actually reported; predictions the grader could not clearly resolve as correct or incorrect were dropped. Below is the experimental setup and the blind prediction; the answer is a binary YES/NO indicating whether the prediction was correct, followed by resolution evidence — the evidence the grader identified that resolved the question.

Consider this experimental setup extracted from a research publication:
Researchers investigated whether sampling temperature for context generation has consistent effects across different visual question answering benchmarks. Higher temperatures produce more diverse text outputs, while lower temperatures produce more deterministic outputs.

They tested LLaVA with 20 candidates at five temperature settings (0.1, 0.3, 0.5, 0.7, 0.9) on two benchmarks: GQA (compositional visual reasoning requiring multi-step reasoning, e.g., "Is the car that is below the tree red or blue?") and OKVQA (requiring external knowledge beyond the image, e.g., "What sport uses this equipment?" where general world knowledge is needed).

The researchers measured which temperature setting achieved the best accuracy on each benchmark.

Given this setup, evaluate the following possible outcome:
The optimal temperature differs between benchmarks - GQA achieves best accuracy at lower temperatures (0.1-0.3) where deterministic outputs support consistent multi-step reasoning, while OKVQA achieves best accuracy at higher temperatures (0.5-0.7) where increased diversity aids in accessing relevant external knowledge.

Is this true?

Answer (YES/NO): NO